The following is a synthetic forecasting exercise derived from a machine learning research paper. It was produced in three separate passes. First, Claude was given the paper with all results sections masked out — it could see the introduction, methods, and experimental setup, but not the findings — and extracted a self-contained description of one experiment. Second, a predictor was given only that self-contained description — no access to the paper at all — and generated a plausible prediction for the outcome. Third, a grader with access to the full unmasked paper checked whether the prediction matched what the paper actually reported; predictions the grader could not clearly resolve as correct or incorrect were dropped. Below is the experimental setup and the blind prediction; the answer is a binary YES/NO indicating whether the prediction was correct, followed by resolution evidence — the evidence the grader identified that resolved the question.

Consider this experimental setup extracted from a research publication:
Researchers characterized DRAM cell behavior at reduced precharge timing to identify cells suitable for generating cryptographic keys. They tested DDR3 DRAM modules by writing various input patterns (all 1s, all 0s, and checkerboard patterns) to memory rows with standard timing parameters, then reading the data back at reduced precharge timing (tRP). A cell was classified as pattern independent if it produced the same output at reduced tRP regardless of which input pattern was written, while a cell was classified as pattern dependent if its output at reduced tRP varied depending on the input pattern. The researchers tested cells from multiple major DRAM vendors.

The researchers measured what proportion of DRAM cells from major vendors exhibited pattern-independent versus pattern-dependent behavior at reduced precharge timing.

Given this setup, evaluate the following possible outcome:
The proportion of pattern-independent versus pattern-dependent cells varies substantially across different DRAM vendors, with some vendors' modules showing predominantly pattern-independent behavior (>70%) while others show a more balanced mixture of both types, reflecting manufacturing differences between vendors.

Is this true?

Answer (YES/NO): NO